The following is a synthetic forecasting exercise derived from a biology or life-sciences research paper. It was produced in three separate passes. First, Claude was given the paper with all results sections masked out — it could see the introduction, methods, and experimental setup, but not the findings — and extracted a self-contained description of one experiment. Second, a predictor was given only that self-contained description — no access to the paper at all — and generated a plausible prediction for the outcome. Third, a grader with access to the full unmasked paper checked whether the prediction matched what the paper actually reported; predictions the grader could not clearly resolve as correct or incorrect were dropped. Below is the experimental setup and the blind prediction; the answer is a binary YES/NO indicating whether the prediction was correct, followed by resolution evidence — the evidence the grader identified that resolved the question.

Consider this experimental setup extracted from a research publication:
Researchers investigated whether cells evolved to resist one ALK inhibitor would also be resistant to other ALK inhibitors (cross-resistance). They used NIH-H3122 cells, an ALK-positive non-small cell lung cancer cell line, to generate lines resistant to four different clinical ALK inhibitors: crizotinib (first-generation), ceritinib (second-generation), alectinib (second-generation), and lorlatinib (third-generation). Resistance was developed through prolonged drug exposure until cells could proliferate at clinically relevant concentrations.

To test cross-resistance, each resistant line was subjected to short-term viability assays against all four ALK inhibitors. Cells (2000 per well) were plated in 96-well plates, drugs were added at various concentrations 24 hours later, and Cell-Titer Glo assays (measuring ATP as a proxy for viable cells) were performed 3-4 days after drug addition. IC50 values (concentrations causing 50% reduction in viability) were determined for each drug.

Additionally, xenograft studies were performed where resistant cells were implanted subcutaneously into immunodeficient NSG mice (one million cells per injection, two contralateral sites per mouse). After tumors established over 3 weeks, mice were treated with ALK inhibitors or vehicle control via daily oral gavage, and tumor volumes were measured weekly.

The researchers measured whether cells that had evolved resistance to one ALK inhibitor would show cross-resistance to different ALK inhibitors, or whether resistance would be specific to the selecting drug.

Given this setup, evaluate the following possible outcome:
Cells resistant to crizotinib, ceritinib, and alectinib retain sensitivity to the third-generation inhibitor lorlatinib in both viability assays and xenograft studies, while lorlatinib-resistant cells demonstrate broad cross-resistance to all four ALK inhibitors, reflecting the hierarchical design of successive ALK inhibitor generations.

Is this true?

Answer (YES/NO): NO